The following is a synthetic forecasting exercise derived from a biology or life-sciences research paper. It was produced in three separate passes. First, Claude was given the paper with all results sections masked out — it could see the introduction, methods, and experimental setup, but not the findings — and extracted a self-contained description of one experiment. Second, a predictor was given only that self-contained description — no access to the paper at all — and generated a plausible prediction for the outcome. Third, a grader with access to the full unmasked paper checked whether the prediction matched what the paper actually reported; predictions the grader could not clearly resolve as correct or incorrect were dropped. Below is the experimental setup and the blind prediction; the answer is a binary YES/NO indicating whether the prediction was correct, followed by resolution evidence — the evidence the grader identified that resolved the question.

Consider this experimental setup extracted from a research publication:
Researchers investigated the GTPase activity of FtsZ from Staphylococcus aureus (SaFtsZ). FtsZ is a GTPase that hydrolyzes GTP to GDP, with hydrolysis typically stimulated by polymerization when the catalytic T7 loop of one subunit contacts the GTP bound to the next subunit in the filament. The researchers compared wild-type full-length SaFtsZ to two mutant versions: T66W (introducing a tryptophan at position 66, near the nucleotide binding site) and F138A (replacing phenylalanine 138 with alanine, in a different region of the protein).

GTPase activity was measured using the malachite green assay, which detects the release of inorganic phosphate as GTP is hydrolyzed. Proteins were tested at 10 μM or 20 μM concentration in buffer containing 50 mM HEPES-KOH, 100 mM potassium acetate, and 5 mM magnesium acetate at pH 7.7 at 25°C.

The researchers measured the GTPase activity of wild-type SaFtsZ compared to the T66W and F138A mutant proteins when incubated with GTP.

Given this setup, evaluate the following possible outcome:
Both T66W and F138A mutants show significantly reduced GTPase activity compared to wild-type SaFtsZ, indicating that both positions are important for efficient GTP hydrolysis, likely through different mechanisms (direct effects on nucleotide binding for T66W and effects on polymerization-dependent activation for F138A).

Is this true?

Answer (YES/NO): YES